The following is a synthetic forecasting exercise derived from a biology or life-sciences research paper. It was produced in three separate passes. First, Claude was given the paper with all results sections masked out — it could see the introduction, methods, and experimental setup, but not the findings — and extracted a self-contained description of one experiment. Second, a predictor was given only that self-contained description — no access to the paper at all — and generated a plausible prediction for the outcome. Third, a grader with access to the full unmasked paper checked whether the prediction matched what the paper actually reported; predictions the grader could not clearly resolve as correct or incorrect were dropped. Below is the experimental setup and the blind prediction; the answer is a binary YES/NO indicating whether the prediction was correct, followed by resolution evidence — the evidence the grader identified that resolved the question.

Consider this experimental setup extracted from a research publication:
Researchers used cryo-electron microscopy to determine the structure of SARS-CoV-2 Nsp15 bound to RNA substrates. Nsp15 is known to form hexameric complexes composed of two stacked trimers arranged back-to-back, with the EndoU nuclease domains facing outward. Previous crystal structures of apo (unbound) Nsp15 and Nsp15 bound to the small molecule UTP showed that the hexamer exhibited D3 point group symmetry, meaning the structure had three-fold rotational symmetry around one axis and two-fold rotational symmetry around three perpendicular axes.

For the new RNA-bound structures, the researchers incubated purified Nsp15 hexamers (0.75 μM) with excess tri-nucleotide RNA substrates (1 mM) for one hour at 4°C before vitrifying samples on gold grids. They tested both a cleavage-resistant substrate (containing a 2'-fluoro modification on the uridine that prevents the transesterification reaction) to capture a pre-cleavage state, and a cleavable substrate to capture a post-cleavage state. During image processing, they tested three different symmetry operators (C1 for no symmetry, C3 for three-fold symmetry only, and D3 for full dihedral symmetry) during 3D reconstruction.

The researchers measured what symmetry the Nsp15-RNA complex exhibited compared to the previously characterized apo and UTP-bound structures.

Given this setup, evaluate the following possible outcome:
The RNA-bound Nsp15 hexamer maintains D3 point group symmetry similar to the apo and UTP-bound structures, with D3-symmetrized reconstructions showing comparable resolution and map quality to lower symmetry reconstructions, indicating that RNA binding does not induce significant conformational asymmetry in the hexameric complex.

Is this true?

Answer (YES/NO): NO